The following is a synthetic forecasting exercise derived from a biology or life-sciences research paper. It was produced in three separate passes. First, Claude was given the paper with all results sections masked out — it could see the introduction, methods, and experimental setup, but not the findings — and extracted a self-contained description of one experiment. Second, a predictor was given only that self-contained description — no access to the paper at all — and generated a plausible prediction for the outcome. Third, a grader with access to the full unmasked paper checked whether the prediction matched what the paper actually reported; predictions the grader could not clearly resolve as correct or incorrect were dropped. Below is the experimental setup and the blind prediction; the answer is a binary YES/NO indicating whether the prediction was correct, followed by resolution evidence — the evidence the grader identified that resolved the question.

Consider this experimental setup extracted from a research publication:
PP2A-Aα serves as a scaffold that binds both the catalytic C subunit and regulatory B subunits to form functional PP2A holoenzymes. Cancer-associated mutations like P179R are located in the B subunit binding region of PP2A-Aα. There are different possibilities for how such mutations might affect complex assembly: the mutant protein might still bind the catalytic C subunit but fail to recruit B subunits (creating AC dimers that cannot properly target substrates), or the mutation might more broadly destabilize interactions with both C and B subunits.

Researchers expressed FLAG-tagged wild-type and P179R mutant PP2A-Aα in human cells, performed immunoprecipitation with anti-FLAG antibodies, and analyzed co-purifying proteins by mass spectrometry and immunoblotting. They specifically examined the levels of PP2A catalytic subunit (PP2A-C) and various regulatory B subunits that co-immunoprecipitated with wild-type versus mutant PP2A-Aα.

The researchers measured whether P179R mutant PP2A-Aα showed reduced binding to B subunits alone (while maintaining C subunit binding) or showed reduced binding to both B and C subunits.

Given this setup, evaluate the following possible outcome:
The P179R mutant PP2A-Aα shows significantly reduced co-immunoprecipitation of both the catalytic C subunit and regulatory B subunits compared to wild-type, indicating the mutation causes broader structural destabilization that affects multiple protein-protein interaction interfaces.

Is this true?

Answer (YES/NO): NO